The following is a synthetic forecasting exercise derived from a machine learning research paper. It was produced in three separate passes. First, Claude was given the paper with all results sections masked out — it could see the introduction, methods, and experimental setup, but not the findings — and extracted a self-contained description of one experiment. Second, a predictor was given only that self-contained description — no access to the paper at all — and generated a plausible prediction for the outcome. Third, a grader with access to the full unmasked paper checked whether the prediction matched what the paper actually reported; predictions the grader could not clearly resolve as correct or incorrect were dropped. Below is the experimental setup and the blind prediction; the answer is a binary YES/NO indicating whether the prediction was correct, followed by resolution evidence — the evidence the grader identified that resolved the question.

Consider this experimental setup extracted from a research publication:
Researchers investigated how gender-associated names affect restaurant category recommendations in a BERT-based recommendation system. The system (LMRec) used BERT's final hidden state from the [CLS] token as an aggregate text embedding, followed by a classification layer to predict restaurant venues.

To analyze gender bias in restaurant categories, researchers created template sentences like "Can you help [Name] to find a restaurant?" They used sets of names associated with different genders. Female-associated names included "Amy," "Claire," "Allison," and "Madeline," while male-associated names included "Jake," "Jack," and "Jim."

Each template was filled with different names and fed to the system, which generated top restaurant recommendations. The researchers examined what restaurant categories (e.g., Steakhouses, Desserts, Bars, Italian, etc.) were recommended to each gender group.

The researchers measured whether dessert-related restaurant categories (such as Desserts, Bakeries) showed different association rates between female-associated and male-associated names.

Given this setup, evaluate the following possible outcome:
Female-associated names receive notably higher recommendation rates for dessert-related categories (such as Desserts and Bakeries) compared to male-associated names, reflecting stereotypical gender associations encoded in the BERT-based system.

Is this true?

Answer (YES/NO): YES